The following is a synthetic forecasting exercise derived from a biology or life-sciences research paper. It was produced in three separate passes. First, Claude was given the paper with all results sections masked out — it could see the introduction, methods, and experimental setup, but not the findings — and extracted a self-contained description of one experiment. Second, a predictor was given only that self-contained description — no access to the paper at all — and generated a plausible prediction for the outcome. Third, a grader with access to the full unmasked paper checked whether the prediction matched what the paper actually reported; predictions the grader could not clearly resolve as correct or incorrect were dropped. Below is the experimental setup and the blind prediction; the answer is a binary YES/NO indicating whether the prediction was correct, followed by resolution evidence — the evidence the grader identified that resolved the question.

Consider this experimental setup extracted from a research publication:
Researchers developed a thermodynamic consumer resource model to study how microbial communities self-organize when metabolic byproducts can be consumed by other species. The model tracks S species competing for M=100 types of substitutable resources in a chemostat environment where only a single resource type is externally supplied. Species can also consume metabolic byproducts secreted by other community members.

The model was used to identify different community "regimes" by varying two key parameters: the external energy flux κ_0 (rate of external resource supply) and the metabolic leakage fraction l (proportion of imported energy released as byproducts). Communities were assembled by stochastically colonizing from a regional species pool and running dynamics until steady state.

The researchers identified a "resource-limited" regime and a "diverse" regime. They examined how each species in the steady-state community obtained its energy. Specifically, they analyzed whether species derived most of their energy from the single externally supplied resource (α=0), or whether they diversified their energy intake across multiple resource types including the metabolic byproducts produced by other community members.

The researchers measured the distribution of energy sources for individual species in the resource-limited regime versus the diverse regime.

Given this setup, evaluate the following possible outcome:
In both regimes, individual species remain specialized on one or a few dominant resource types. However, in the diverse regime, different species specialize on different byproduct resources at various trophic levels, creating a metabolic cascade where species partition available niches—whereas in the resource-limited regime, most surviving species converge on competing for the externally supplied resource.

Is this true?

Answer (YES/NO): NO